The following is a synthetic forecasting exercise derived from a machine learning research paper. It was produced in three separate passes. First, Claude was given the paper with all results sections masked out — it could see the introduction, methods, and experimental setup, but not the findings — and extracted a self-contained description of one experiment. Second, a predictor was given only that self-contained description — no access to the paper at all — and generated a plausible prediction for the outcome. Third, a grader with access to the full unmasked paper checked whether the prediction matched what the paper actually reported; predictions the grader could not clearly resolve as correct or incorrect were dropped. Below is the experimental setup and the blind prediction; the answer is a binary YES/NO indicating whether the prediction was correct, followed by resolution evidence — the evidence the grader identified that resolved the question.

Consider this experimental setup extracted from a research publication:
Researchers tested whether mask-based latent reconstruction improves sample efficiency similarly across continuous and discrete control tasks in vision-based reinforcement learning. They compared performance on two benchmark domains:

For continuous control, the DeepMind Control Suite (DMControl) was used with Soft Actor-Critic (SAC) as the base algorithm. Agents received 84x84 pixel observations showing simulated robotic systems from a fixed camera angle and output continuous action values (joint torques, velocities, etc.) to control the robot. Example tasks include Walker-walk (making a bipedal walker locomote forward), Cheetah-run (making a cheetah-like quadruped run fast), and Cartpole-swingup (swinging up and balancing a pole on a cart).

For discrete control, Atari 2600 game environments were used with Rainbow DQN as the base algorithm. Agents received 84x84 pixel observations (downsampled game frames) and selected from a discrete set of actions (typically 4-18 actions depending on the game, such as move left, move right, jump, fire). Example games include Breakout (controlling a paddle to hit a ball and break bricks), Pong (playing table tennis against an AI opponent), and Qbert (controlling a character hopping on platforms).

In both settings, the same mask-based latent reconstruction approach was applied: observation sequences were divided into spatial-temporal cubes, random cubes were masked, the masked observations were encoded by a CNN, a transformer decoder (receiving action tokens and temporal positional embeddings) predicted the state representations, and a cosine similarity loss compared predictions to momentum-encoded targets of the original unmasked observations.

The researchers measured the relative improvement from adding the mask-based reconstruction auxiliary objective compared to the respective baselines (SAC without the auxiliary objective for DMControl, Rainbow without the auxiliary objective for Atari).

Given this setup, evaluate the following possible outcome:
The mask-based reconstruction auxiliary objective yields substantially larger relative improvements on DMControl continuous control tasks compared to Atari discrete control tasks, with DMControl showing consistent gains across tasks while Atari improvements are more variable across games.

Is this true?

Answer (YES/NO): NO